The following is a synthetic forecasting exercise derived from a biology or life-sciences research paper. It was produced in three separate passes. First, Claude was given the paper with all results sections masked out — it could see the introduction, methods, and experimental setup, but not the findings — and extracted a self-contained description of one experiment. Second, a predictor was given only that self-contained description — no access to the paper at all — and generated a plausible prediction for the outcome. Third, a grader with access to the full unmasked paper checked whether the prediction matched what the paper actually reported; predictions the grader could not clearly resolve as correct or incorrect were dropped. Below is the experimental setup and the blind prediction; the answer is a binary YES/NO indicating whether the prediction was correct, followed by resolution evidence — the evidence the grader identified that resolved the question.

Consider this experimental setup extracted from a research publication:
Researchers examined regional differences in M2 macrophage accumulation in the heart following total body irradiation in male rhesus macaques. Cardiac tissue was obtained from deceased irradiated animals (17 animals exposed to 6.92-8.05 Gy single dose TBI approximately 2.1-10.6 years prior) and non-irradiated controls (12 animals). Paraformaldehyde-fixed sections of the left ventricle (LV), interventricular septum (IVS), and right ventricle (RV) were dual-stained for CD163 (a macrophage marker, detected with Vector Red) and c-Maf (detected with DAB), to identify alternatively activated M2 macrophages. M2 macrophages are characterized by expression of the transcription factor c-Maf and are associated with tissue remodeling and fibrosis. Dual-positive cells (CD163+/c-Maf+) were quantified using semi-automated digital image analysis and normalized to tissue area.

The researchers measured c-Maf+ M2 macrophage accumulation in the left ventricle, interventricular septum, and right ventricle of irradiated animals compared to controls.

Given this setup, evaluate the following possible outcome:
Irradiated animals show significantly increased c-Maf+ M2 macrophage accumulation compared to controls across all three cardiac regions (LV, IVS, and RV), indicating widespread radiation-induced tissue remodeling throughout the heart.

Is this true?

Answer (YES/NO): NO